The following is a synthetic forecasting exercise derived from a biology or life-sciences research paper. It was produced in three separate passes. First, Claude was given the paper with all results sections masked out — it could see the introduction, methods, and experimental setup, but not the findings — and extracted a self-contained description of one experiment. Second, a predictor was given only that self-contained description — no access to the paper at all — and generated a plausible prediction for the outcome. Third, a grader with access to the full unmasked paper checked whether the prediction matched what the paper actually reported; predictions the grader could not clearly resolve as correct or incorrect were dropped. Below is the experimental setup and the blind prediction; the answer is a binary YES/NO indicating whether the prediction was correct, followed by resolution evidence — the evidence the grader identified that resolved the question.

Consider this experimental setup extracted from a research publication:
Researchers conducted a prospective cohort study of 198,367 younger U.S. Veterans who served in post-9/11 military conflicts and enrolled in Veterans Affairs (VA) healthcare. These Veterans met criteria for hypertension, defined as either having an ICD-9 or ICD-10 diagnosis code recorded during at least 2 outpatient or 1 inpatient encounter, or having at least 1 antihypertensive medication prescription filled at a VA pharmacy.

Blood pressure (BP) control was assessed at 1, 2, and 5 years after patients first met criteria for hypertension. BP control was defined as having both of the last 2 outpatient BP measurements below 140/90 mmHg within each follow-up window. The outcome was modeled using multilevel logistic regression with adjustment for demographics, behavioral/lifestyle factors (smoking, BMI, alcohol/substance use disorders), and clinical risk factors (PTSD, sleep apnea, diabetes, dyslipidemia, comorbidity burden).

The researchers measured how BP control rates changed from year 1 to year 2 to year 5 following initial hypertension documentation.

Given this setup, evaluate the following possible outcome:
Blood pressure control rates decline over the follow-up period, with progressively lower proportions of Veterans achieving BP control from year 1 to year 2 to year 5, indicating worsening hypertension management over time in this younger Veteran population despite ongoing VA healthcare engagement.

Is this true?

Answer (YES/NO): YES